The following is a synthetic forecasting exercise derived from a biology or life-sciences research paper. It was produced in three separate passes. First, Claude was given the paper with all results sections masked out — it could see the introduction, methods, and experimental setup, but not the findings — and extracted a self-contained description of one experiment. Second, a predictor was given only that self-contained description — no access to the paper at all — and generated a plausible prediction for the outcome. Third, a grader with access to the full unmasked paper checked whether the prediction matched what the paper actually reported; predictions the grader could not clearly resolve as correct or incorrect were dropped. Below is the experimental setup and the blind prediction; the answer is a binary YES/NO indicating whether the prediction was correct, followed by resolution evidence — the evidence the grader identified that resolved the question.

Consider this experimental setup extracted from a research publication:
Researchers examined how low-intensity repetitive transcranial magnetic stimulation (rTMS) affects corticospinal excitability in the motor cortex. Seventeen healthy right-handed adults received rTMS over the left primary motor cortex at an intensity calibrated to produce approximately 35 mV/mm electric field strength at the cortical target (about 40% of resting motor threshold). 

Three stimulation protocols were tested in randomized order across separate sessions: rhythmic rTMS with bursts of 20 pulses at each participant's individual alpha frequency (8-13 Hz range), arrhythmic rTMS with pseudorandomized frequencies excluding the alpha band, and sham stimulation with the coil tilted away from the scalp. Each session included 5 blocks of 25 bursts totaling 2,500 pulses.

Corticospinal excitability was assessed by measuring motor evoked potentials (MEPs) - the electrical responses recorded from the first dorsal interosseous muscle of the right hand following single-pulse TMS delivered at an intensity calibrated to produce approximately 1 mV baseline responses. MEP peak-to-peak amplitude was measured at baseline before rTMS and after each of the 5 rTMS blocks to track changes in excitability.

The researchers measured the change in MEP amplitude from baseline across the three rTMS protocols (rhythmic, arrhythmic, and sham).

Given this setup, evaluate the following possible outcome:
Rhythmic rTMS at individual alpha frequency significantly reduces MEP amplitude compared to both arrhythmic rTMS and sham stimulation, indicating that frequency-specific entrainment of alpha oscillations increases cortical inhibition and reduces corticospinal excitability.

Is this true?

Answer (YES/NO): NO